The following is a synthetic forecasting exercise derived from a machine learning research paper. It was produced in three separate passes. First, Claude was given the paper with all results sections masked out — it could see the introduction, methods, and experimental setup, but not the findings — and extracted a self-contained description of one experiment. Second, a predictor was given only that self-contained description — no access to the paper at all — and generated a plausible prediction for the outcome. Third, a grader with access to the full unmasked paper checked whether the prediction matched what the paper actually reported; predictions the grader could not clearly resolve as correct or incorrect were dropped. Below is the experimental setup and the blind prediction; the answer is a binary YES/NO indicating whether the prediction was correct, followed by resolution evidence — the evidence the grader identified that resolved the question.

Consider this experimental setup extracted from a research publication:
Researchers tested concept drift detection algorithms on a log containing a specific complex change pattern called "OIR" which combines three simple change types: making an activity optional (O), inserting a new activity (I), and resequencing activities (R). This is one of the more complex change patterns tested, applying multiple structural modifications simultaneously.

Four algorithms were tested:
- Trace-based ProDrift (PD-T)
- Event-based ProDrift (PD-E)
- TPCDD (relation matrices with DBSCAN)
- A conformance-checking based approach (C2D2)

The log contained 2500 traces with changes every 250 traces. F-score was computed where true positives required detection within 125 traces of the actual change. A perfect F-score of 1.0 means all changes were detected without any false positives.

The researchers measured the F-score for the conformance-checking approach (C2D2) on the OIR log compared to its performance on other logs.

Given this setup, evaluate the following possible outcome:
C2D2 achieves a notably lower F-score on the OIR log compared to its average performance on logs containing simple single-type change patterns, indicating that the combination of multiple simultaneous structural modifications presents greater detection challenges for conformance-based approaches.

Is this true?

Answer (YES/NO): YES